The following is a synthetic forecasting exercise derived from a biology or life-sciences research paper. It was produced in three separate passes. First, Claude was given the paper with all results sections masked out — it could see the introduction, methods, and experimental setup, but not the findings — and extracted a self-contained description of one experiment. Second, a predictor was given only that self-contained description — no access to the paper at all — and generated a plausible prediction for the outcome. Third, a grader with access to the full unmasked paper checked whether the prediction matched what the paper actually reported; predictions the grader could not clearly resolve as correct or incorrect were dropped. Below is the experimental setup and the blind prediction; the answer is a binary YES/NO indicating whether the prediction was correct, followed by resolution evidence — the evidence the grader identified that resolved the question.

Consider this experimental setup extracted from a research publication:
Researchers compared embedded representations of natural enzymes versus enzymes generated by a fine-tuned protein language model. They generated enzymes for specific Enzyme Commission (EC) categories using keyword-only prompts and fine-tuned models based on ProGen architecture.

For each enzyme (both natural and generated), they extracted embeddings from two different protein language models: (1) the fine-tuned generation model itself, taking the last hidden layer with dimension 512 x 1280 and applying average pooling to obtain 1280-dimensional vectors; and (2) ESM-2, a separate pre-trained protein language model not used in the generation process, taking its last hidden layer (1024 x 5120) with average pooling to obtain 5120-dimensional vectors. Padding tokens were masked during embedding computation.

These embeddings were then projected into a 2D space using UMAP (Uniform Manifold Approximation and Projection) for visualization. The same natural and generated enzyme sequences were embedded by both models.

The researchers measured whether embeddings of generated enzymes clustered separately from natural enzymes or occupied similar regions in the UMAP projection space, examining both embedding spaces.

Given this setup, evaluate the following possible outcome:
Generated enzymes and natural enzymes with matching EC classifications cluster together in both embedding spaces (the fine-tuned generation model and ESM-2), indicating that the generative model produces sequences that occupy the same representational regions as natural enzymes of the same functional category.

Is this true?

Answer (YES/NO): YES